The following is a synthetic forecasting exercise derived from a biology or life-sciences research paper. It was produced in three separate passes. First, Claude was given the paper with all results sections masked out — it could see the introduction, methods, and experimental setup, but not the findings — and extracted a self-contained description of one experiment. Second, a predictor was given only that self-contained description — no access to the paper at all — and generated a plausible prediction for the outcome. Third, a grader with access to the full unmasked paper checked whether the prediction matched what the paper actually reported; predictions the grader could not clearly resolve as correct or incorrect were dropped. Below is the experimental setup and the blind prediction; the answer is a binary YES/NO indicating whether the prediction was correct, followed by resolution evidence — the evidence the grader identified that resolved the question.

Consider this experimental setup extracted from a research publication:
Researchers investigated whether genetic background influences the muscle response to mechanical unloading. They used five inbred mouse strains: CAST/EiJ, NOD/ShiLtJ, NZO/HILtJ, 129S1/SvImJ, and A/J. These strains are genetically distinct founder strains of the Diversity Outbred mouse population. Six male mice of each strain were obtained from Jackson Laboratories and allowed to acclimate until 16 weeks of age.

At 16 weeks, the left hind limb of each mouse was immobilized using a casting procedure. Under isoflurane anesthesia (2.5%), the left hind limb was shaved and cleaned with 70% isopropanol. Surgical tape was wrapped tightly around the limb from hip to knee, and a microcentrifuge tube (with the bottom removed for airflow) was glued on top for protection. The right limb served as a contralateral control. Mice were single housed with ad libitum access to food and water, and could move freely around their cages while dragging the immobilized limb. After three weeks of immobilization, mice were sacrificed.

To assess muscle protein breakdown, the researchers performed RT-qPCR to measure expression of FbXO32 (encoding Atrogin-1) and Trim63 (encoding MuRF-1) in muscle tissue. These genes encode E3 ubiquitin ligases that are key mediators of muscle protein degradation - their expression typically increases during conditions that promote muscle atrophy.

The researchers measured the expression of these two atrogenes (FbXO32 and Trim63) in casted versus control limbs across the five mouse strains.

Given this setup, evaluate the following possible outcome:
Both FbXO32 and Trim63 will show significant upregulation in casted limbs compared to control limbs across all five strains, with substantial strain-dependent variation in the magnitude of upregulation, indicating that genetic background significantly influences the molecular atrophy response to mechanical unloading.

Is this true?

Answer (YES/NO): NO